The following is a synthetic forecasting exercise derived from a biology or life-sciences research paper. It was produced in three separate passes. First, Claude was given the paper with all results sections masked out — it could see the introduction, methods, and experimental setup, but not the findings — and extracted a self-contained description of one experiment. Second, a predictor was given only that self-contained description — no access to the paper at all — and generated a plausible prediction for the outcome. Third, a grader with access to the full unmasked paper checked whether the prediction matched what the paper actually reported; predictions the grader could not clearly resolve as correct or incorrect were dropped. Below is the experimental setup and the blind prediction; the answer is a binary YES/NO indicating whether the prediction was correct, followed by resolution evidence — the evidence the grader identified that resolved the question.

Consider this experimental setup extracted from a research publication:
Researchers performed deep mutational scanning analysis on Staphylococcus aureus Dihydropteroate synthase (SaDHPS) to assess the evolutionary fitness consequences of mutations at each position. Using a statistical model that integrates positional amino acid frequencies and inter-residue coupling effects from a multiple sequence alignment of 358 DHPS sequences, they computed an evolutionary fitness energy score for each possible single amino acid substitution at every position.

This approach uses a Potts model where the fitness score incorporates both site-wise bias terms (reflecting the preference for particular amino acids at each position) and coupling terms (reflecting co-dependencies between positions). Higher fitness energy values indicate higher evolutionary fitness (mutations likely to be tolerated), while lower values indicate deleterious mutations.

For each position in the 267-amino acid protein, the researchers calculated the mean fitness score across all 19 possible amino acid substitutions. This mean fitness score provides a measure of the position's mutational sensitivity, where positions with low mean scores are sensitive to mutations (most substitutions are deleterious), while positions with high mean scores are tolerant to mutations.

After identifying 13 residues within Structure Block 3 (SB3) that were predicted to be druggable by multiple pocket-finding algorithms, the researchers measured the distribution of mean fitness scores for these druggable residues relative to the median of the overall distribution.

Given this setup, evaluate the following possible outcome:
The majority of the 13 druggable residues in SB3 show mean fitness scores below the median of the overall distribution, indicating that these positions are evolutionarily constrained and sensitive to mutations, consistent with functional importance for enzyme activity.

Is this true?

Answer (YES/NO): YES